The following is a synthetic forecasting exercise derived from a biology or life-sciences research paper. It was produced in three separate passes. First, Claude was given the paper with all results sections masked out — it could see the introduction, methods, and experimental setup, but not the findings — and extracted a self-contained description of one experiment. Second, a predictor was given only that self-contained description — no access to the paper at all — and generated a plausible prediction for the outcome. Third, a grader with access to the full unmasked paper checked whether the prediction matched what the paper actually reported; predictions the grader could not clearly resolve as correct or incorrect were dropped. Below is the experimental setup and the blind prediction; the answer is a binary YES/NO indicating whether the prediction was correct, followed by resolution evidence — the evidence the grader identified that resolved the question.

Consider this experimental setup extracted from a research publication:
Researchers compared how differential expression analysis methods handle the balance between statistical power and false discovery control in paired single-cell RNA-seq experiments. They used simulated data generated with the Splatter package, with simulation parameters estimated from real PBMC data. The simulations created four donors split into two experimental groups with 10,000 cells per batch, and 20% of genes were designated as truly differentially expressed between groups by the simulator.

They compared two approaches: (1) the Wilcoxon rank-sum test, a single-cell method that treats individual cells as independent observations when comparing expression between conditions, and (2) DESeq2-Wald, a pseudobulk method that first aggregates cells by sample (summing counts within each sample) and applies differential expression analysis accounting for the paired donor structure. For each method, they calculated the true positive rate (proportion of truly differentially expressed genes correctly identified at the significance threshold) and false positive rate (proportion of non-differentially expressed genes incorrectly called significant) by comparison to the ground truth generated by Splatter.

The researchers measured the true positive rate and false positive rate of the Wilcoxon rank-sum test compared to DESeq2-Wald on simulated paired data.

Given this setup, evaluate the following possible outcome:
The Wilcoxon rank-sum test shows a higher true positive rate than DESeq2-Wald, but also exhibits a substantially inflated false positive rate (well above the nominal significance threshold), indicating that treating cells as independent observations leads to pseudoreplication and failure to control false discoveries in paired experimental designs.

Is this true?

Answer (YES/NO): YES